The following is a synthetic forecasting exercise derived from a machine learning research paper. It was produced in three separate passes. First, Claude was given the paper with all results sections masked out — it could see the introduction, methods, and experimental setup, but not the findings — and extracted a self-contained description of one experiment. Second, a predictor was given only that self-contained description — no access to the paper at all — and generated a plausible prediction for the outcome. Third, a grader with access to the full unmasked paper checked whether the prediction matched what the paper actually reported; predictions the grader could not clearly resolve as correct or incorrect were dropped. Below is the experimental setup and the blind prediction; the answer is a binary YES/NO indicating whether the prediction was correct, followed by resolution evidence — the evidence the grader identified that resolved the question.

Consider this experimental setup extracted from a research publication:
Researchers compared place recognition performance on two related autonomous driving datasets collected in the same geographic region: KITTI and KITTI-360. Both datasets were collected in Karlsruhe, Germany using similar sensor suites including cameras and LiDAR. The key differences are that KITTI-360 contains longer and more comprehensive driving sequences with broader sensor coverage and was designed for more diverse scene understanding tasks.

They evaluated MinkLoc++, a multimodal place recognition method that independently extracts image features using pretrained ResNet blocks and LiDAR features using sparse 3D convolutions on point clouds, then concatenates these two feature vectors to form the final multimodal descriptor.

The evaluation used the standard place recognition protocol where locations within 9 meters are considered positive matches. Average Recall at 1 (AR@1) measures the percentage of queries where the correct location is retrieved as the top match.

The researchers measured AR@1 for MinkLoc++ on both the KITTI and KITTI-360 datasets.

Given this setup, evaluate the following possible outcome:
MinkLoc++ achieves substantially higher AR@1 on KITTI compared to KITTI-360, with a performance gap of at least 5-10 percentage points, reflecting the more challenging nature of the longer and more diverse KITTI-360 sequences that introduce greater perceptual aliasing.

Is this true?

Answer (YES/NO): NO